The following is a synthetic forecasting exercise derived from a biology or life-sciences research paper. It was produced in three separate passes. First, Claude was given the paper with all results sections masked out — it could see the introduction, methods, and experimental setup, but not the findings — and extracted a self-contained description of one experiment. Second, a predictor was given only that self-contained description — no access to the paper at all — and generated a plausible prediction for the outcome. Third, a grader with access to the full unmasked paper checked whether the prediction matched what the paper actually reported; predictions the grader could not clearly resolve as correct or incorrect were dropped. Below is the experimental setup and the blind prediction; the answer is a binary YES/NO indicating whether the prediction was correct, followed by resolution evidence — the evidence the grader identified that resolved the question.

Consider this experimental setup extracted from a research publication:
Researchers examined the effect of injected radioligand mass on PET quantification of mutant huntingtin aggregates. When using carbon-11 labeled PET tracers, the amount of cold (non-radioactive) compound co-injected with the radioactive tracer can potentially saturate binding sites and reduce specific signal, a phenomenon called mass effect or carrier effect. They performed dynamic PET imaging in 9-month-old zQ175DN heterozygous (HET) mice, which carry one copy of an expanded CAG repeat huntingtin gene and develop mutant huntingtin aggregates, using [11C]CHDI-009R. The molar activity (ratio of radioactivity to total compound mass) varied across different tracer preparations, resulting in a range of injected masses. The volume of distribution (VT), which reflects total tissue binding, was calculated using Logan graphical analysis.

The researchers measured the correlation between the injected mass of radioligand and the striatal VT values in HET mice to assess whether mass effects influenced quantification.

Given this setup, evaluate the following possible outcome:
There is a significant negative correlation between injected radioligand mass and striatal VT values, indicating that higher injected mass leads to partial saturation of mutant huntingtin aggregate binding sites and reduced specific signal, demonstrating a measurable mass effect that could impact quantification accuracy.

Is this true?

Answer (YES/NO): YES